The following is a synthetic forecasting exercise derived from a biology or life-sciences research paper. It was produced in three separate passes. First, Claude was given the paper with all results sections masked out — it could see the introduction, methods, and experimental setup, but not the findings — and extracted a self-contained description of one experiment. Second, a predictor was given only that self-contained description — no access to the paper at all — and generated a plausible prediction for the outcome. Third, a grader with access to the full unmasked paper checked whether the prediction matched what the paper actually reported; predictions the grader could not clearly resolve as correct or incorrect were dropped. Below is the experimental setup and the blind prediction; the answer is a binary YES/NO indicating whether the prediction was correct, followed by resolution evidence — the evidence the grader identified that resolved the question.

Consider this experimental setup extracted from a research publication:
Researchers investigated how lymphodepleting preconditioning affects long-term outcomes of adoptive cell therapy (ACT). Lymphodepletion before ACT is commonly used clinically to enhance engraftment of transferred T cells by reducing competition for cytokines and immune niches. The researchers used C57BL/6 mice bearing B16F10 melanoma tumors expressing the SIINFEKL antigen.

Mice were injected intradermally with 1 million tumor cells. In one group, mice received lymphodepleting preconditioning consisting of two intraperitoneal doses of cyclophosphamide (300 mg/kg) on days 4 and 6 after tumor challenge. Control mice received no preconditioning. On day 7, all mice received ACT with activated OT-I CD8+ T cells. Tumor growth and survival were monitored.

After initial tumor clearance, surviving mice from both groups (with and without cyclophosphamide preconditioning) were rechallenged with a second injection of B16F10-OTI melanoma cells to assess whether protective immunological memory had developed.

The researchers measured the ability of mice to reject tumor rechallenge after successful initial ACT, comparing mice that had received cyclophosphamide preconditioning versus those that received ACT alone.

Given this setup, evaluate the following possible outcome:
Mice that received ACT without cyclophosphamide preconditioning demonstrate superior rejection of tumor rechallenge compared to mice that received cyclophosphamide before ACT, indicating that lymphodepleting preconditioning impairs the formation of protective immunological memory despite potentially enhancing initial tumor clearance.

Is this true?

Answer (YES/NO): YES